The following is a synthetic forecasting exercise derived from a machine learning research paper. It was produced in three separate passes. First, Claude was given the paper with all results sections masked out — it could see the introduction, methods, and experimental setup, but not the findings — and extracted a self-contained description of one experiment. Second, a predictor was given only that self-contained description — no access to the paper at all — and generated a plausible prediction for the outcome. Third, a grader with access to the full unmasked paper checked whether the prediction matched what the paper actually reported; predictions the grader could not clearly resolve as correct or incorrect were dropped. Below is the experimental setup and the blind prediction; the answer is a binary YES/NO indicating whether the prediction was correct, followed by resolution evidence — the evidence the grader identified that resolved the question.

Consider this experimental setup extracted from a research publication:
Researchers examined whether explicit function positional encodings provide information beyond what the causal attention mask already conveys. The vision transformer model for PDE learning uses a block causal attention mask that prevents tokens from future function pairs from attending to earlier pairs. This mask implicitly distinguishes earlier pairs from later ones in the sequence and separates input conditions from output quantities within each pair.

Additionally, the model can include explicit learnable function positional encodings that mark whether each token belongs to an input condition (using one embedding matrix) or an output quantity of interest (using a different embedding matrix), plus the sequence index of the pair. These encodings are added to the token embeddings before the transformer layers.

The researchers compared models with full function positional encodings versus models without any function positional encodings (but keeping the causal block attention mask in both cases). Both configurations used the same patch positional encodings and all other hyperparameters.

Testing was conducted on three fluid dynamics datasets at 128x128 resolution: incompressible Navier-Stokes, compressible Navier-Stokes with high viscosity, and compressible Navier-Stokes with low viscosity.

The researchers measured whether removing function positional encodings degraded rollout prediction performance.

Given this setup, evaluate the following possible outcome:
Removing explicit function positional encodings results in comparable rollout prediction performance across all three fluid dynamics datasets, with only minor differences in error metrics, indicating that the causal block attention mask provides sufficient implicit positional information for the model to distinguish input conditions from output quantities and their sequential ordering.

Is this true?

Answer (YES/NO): NO